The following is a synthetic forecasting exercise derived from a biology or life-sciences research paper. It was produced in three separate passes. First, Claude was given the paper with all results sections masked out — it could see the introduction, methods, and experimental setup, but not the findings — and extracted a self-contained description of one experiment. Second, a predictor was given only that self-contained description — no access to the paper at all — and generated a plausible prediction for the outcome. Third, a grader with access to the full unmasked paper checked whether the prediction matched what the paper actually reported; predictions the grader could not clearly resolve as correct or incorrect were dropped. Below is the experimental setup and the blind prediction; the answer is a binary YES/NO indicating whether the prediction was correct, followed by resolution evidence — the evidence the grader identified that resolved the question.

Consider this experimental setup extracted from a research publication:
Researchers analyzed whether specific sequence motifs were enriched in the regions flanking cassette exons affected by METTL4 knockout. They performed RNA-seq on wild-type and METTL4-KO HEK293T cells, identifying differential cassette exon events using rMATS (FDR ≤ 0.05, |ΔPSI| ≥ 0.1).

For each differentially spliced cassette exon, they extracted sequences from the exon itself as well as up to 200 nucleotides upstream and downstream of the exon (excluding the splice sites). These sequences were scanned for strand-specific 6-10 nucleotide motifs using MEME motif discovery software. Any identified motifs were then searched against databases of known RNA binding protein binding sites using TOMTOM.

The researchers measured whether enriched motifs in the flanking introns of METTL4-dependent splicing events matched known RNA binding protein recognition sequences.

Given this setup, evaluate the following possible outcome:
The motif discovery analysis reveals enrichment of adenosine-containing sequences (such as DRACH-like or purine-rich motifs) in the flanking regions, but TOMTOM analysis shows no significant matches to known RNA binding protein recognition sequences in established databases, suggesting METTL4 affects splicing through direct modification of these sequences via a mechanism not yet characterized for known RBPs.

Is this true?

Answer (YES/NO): NO